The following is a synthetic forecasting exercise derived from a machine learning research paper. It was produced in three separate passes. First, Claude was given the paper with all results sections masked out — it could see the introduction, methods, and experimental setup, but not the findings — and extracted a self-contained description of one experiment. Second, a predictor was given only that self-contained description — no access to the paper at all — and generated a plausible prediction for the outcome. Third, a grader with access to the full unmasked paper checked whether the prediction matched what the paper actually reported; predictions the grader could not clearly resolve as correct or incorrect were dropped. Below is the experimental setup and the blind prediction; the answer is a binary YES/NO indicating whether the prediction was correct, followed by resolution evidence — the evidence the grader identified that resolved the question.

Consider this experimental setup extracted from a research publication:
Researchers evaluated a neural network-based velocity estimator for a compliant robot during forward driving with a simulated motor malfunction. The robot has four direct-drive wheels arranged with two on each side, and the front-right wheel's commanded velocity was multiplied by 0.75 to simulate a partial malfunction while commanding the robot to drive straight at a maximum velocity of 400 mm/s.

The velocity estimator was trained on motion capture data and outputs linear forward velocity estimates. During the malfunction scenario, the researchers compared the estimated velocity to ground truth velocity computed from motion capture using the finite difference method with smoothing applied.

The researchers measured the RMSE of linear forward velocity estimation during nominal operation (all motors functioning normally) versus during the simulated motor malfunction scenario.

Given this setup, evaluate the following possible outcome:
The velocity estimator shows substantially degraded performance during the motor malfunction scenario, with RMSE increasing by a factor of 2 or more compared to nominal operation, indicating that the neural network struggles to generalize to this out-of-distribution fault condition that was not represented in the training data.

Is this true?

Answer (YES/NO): NO